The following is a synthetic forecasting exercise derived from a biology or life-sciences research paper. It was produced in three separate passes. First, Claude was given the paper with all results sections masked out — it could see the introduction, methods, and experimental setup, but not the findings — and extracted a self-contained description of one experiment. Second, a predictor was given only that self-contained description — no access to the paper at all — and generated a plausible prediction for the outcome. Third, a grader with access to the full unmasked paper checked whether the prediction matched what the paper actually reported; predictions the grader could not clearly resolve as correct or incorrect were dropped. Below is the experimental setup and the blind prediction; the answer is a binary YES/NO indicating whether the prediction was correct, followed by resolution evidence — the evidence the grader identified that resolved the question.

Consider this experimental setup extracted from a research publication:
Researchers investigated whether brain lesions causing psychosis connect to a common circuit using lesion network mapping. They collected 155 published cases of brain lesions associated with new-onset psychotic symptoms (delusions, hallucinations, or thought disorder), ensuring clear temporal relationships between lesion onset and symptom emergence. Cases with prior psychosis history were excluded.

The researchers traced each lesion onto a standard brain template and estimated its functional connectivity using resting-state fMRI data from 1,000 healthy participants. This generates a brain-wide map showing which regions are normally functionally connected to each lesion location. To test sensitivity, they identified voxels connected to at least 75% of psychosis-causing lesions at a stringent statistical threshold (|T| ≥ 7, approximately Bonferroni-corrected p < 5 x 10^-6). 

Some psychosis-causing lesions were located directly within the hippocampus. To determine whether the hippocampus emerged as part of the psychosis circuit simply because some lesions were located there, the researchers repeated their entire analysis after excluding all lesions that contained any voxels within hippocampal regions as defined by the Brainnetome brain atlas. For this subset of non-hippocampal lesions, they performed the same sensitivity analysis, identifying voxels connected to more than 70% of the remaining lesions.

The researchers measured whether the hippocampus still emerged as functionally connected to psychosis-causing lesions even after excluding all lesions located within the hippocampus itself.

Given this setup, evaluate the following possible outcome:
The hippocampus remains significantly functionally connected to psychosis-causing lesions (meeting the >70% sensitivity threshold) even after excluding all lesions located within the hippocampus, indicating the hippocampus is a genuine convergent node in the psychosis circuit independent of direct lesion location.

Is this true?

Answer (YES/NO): YES